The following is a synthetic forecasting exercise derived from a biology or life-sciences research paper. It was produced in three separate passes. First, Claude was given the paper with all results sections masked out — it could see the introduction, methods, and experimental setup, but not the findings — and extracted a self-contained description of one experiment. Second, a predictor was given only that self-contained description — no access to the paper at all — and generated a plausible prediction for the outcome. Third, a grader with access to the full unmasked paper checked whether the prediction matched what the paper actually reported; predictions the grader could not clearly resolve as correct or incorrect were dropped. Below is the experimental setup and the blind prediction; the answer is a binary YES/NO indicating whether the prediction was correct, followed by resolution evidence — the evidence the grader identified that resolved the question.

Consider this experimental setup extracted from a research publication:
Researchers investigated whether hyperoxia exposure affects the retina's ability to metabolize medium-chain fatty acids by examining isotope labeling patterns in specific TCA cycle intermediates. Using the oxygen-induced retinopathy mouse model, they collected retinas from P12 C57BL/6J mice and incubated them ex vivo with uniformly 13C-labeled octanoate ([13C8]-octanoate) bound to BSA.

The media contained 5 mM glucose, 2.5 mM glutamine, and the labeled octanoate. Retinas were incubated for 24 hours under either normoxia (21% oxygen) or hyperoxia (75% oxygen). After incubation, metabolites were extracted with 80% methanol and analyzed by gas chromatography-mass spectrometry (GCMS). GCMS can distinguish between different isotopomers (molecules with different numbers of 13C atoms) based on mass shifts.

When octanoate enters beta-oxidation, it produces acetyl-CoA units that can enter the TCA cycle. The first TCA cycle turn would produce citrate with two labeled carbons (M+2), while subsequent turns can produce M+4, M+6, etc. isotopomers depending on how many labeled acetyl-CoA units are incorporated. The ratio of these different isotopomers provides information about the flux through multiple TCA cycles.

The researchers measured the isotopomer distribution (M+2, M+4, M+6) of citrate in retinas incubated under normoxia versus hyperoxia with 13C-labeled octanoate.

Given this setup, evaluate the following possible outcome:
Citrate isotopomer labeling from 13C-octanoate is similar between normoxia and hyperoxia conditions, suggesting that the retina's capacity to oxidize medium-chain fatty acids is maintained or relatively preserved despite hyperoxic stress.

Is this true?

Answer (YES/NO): NO